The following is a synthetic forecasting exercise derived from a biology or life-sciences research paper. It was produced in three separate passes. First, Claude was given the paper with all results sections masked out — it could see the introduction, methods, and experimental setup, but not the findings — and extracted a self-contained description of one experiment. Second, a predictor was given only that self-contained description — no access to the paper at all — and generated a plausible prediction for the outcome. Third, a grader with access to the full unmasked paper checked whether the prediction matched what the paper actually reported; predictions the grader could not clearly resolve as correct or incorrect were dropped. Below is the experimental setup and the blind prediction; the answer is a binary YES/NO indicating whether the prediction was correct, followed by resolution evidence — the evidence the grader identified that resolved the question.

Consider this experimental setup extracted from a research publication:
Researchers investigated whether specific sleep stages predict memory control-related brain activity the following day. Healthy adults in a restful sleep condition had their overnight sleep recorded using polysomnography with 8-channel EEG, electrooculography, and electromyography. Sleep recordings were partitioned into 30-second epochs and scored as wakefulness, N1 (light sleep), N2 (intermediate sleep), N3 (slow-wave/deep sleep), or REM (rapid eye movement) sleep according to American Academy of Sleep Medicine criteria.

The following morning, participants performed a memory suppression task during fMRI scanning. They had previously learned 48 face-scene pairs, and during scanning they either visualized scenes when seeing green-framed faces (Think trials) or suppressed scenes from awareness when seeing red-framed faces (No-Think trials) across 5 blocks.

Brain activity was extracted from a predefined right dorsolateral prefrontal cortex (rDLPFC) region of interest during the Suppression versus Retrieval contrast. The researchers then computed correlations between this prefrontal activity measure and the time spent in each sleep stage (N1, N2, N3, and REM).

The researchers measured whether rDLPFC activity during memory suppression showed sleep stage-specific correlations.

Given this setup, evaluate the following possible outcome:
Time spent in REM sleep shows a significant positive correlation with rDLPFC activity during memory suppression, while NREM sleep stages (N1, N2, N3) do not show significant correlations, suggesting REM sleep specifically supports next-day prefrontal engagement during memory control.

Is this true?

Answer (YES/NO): YES